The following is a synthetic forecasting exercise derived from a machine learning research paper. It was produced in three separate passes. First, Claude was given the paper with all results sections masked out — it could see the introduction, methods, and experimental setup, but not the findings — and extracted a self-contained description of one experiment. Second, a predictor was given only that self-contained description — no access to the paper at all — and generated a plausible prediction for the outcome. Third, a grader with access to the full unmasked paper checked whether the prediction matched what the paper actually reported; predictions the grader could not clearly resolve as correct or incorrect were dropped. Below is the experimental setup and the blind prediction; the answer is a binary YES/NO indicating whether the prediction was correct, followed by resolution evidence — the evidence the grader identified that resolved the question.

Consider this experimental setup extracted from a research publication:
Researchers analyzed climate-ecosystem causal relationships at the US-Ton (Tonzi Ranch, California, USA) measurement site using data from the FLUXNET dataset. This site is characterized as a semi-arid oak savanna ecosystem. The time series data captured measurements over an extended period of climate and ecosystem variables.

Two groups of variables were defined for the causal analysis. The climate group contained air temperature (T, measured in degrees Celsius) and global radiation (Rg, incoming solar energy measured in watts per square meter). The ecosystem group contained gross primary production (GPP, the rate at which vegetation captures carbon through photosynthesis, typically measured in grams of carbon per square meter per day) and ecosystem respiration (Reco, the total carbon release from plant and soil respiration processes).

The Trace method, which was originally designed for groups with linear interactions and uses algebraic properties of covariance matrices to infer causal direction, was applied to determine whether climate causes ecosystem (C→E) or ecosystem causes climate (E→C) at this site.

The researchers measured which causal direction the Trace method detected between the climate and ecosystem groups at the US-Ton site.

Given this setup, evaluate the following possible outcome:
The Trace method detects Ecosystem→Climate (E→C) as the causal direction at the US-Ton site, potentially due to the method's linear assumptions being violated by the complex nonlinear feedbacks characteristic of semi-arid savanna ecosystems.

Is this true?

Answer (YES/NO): YES